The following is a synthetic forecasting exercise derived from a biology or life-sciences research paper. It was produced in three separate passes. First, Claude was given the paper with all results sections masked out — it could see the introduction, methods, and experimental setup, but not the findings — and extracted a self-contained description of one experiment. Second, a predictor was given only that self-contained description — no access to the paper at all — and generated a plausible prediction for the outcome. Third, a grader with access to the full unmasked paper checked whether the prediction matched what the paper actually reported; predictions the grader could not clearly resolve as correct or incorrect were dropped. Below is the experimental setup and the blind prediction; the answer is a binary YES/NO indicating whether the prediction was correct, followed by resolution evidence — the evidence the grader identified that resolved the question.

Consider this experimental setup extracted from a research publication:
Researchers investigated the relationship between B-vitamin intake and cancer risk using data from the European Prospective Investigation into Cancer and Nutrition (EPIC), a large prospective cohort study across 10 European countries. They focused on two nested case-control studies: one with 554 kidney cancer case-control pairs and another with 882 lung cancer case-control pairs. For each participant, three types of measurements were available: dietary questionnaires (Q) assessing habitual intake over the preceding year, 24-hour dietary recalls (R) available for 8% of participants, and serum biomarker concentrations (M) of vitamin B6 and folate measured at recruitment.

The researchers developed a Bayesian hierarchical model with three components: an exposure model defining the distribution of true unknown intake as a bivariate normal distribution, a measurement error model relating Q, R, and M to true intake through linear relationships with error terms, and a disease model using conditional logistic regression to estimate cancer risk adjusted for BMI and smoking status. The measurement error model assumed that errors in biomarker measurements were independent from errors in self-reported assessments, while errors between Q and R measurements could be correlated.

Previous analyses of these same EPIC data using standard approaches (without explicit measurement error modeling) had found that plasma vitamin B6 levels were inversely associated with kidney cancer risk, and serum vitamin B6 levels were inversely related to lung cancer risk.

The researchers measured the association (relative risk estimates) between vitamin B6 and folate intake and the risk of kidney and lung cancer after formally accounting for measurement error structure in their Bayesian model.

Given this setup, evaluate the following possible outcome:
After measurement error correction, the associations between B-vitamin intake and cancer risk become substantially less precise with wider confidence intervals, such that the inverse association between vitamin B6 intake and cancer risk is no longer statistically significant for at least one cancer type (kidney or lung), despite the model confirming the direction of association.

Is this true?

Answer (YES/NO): YES